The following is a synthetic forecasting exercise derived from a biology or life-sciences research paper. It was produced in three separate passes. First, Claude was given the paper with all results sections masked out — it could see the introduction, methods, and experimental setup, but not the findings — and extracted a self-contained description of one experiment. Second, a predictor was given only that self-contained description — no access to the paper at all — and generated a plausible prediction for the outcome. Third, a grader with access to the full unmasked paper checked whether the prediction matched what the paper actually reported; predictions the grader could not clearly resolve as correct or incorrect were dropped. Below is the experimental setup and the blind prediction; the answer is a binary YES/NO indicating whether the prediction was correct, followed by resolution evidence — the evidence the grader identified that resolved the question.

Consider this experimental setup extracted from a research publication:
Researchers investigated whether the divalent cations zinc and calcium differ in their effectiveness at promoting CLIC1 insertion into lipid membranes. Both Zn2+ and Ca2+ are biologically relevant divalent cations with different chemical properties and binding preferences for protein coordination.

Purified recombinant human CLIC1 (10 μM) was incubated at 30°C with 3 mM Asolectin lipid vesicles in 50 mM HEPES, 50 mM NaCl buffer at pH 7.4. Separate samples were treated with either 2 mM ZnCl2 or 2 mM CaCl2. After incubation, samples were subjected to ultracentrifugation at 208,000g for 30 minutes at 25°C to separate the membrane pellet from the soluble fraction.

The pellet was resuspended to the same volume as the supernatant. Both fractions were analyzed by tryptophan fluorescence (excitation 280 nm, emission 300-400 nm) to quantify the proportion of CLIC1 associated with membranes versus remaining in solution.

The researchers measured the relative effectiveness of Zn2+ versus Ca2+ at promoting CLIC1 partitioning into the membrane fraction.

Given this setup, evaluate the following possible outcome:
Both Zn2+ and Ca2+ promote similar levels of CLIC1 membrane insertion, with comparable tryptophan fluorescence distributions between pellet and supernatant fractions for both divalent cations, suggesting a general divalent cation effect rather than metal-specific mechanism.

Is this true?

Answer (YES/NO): NO